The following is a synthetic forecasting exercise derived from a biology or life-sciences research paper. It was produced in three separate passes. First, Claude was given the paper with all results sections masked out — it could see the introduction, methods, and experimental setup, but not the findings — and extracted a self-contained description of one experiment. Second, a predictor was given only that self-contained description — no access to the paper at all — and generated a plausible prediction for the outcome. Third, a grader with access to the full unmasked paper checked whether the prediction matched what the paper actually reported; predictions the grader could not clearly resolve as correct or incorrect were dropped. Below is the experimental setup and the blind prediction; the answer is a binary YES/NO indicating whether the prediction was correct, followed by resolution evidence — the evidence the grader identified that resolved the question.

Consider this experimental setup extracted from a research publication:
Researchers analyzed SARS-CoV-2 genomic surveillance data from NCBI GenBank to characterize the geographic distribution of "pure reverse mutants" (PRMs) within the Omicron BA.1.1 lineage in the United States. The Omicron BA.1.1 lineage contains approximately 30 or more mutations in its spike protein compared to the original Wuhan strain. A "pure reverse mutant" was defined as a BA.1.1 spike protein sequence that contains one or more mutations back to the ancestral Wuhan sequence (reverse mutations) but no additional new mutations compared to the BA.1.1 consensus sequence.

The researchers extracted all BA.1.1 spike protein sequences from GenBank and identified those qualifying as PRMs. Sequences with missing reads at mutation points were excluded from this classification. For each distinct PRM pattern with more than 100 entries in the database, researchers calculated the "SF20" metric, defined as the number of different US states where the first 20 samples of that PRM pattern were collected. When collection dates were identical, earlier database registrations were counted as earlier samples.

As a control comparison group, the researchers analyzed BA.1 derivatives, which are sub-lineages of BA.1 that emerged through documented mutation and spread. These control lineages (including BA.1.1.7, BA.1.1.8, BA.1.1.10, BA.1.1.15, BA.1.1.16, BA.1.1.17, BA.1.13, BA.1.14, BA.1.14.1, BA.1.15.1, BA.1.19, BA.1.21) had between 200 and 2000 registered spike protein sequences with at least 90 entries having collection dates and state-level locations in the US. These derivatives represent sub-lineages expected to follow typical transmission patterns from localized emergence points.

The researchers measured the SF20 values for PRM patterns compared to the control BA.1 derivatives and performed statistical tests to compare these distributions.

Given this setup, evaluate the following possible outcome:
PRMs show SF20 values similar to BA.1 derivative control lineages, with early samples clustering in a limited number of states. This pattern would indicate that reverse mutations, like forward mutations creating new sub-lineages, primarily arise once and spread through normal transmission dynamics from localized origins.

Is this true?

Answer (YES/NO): NO